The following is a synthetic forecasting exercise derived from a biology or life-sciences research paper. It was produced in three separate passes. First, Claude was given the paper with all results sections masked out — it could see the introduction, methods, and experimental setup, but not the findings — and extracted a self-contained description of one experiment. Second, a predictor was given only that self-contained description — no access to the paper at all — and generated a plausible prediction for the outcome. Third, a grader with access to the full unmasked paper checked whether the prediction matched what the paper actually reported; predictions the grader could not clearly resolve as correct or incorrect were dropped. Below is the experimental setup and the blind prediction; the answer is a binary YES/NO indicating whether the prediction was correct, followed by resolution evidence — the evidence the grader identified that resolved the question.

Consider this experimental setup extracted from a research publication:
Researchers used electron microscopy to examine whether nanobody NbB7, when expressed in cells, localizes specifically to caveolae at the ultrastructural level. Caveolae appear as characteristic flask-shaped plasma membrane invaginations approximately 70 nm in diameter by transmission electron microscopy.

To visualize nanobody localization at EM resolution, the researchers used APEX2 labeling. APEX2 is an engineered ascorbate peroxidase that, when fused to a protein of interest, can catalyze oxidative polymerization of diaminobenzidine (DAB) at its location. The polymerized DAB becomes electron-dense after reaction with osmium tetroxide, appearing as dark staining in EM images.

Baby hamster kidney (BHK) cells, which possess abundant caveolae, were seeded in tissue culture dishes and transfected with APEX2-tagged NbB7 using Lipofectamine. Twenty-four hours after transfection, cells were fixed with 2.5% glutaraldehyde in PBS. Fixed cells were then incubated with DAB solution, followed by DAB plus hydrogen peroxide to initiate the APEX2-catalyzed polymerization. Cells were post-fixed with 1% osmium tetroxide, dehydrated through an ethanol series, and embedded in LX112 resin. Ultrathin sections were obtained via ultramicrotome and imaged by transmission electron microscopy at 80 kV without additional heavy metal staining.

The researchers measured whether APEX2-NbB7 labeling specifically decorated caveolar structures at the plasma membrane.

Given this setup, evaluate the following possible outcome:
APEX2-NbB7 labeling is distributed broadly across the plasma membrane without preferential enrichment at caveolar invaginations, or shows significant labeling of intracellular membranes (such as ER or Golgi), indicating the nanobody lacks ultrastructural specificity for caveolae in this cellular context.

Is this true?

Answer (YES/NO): NO